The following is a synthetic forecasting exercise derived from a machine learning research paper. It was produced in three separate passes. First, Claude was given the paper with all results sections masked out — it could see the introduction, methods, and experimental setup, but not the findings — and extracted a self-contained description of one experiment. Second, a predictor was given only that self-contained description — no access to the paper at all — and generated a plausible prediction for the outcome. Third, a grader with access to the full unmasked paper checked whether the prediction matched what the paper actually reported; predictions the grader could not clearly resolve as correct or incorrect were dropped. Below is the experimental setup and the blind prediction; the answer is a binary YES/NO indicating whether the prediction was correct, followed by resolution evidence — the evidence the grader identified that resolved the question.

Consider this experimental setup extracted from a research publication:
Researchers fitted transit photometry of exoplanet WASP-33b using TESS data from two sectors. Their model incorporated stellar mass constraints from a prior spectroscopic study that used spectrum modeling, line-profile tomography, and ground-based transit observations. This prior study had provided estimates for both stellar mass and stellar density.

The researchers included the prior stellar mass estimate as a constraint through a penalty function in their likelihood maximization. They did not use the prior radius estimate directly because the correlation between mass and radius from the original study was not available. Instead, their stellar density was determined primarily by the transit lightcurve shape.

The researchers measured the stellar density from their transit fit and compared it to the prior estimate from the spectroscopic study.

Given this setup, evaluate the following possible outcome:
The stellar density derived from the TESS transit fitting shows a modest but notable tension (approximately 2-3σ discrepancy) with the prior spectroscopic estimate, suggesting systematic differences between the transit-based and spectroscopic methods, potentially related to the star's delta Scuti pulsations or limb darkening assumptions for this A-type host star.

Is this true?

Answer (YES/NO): YES